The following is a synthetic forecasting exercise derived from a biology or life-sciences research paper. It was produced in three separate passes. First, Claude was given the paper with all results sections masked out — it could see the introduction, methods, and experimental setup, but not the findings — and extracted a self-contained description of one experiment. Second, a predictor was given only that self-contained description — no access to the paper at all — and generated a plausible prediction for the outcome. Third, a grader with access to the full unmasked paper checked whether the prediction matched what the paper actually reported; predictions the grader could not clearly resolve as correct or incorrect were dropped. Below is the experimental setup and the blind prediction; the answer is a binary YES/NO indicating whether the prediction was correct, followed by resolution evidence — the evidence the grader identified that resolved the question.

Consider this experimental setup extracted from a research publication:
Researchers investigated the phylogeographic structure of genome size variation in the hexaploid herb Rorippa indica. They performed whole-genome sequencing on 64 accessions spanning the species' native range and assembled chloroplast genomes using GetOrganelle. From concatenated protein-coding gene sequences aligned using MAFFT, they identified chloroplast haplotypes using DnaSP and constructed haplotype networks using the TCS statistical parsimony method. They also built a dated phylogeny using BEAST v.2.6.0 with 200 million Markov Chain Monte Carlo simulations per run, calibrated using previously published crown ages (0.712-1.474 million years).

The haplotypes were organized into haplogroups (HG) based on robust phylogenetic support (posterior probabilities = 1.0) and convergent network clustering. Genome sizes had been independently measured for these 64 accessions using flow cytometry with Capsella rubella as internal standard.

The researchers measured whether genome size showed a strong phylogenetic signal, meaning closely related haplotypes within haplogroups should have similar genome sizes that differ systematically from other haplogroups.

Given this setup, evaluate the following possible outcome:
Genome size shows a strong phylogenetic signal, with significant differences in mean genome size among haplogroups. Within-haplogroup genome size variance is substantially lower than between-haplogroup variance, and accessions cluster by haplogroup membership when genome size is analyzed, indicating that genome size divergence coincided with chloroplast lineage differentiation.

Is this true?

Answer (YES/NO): NO